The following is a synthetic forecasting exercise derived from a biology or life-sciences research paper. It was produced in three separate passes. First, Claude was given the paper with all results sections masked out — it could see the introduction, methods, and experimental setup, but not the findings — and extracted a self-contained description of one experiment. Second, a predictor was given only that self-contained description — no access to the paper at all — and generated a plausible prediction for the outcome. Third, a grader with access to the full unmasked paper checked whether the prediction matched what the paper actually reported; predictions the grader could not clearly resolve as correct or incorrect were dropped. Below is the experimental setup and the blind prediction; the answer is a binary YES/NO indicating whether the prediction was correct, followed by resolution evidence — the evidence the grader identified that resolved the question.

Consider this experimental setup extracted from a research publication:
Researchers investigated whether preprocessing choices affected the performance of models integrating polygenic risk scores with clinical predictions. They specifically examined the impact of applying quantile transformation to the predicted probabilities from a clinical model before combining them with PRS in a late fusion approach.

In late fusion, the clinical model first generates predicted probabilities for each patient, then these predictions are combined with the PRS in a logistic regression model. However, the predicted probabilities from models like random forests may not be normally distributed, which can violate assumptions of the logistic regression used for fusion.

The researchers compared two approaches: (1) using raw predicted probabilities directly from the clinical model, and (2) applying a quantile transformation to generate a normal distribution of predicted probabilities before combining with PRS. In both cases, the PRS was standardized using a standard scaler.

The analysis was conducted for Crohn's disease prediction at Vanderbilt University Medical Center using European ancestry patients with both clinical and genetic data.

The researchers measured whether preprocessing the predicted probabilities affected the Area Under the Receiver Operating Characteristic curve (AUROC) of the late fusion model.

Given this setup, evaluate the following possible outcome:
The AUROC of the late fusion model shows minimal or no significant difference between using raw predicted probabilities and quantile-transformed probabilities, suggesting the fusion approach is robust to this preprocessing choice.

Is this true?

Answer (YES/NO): NO